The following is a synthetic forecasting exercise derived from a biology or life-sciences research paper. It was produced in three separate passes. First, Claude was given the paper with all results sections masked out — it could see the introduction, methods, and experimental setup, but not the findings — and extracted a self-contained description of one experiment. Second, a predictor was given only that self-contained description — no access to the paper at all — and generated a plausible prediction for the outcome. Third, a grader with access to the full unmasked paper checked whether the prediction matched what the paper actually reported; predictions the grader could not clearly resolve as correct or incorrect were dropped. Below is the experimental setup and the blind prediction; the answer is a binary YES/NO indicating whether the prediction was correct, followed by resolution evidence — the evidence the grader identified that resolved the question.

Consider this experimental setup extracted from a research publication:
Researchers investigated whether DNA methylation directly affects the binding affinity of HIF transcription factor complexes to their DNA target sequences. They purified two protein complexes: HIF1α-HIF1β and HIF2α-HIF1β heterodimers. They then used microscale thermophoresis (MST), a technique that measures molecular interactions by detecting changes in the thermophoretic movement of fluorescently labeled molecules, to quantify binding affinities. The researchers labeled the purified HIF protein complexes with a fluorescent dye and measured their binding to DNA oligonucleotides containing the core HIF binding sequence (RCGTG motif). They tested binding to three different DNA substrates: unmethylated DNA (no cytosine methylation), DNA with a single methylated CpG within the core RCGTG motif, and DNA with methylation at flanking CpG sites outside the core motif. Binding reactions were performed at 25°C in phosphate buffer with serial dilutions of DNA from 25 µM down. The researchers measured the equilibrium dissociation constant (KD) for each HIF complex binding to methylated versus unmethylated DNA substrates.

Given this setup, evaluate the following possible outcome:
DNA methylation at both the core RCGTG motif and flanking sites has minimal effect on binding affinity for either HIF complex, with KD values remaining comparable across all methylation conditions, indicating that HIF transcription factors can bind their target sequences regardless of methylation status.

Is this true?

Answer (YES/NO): NO